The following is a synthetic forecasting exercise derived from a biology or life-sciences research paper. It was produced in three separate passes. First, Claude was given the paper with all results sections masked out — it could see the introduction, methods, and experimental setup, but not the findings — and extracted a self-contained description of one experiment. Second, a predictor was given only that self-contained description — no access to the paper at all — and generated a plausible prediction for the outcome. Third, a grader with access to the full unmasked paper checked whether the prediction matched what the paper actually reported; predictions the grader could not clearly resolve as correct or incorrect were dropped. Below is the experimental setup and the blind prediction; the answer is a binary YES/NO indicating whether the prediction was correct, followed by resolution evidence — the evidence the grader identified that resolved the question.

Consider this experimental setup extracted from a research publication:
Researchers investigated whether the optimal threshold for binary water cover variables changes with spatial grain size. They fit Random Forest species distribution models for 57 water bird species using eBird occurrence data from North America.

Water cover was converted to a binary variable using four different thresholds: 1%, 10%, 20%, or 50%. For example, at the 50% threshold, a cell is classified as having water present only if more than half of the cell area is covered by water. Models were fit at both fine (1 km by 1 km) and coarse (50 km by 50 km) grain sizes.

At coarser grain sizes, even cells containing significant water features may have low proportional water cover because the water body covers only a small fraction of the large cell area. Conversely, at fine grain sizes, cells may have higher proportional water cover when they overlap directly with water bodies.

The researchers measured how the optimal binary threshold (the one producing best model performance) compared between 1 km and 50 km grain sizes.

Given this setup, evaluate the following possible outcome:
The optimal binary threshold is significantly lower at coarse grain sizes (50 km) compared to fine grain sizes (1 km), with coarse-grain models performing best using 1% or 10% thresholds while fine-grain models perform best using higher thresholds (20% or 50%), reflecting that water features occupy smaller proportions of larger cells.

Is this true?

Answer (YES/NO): NO